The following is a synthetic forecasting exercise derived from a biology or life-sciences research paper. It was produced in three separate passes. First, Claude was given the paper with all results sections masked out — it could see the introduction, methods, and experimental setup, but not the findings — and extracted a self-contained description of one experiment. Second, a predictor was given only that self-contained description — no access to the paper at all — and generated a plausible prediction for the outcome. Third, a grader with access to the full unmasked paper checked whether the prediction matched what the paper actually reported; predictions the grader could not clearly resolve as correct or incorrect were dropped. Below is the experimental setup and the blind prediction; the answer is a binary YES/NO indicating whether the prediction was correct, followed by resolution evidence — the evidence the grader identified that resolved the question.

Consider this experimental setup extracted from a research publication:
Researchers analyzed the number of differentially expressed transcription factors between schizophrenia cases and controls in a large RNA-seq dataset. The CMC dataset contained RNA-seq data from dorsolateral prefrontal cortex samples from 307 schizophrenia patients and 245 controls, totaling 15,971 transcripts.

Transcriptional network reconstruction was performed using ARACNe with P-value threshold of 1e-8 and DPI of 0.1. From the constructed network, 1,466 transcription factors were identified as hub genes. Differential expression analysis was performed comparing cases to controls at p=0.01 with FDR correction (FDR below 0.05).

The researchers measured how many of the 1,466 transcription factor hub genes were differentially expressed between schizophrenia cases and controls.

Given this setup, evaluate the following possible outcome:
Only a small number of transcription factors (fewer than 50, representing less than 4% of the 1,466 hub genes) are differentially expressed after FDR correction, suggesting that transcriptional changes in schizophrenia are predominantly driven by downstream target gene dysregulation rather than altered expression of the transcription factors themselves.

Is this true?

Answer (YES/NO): NO